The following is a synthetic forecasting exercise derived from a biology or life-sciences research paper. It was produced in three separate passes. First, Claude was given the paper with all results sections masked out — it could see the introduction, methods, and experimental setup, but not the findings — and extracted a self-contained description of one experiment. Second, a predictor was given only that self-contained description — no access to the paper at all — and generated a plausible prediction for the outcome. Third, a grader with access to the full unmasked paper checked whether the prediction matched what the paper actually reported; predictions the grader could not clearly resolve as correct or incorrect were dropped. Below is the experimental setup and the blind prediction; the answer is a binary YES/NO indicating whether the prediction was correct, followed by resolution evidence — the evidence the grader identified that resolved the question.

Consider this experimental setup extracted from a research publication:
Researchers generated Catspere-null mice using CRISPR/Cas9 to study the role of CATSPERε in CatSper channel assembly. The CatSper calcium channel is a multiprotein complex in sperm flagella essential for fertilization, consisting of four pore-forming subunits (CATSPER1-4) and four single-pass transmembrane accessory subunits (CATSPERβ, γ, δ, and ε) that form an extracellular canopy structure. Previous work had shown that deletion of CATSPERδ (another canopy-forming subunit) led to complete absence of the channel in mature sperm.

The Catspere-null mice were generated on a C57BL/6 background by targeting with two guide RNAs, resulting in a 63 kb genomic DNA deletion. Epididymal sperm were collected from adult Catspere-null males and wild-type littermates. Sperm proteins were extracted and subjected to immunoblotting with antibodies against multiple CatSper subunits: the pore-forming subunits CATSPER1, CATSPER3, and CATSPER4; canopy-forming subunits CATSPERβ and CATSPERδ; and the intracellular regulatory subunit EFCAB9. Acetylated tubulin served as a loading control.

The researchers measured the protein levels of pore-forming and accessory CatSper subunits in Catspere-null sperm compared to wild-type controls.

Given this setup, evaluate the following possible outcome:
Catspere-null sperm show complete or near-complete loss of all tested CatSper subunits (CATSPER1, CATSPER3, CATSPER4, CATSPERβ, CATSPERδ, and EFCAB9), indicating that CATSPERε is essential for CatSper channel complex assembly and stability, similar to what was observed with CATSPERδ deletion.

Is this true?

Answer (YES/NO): YES